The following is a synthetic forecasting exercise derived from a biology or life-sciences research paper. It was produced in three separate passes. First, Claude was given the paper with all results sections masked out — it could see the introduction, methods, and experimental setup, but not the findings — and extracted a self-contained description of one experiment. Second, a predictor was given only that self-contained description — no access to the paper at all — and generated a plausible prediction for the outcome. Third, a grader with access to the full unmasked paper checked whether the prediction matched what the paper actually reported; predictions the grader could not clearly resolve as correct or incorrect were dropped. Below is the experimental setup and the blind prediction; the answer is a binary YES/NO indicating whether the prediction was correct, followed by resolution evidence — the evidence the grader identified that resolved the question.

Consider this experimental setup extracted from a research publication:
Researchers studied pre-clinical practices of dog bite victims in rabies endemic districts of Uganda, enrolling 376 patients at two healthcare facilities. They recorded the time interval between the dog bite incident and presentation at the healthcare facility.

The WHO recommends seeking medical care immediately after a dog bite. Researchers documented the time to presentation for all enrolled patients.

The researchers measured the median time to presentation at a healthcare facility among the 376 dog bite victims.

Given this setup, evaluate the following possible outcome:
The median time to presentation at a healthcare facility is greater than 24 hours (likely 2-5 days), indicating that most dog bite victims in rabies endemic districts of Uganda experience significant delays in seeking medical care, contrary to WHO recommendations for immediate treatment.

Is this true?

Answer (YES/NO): NO